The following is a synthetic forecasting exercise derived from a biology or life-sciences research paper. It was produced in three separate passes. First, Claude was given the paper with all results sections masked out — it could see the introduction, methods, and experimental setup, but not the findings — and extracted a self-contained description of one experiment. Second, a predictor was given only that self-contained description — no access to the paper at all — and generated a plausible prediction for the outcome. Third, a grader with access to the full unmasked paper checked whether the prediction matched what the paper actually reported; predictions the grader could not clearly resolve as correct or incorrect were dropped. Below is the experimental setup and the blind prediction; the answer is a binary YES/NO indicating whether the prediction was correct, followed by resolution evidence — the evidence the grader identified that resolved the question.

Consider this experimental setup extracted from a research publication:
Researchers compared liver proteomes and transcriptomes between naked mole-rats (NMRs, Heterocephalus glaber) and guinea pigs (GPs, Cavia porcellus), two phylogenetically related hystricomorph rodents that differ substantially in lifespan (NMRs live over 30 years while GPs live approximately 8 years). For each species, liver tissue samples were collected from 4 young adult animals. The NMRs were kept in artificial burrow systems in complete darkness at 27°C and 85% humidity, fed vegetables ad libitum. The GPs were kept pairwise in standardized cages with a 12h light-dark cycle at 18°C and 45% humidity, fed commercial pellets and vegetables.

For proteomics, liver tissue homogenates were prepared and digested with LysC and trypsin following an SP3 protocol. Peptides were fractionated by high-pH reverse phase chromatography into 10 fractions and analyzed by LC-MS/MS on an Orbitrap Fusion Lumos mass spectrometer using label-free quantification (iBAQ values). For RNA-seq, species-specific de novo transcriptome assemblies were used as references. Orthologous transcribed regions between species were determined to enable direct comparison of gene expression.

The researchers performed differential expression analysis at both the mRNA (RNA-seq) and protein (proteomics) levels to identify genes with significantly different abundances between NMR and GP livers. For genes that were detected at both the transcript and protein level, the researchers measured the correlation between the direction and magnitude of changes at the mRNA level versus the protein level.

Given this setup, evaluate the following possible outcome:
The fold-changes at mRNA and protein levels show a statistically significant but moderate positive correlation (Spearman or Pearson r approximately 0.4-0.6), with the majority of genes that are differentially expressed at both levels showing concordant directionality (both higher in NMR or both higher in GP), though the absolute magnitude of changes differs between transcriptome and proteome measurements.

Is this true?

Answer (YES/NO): YES